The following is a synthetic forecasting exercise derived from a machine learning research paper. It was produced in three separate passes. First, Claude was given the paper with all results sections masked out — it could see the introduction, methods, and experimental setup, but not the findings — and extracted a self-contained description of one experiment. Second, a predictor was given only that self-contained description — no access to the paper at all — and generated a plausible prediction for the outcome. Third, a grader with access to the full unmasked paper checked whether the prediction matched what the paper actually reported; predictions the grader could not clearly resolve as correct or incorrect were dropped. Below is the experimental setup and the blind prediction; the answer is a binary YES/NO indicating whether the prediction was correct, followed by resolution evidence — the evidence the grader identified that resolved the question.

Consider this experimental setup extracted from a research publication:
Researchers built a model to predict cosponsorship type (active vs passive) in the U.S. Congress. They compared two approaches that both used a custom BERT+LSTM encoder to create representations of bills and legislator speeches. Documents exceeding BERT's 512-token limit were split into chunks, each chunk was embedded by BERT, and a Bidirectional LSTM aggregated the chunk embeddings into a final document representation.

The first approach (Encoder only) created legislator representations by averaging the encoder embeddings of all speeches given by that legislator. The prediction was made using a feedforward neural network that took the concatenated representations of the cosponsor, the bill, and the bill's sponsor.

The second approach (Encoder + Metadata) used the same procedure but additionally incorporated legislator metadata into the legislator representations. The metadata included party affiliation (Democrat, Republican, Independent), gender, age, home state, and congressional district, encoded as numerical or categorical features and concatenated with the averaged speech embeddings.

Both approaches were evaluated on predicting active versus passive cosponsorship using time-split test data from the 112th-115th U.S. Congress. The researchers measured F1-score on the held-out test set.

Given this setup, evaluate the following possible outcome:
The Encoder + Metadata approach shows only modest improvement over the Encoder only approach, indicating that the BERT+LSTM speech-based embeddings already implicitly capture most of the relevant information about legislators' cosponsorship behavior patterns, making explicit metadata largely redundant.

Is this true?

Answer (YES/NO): YES